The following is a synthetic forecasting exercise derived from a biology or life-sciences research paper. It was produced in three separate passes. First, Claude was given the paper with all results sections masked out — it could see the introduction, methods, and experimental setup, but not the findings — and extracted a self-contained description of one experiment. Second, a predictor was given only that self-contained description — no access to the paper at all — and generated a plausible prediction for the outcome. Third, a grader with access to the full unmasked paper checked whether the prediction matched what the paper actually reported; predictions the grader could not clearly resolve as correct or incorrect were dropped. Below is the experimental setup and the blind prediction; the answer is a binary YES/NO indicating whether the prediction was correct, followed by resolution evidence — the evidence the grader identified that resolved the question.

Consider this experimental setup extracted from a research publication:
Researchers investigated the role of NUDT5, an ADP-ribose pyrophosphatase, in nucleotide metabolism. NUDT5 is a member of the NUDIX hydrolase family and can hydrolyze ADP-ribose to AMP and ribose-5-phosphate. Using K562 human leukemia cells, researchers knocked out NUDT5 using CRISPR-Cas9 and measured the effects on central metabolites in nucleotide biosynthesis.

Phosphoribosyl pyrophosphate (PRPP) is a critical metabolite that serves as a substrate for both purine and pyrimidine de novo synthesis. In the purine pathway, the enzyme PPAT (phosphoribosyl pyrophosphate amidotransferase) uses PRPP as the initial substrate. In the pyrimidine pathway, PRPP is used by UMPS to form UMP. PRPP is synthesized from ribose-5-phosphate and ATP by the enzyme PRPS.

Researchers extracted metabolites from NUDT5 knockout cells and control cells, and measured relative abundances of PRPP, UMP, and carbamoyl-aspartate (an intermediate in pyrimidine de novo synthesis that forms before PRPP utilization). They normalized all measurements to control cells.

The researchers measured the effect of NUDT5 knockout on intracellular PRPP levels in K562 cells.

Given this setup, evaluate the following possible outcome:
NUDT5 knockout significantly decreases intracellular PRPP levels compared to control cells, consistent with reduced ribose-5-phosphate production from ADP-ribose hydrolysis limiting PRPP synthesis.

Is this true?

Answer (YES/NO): NO